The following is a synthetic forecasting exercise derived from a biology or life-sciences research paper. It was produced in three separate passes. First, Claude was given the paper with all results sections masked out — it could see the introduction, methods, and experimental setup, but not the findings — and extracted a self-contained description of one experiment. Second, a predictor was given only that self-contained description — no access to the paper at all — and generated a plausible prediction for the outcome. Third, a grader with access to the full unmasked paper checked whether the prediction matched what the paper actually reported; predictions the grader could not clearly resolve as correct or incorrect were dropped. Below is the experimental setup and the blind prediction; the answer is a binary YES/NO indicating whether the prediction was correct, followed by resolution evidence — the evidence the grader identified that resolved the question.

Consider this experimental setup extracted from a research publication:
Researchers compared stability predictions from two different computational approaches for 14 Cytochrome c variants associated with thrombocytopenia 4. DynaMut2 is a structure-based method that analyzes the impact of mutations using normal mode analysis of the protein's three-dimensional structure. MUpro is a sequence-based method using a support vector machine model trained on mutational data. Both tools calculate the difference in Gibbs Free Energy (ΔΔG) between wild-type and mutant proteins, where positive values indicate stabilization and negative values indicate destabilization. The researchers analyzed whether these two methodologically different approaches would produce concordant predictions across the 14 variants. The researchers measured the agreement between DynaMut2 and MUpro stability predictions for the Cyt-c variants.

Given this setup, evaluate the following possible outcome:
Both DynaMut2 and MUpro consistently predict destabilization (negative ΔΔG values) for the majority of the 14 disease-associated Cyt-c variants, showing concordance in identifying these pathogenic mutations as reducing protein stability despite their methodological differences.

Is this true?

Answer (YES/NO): YES